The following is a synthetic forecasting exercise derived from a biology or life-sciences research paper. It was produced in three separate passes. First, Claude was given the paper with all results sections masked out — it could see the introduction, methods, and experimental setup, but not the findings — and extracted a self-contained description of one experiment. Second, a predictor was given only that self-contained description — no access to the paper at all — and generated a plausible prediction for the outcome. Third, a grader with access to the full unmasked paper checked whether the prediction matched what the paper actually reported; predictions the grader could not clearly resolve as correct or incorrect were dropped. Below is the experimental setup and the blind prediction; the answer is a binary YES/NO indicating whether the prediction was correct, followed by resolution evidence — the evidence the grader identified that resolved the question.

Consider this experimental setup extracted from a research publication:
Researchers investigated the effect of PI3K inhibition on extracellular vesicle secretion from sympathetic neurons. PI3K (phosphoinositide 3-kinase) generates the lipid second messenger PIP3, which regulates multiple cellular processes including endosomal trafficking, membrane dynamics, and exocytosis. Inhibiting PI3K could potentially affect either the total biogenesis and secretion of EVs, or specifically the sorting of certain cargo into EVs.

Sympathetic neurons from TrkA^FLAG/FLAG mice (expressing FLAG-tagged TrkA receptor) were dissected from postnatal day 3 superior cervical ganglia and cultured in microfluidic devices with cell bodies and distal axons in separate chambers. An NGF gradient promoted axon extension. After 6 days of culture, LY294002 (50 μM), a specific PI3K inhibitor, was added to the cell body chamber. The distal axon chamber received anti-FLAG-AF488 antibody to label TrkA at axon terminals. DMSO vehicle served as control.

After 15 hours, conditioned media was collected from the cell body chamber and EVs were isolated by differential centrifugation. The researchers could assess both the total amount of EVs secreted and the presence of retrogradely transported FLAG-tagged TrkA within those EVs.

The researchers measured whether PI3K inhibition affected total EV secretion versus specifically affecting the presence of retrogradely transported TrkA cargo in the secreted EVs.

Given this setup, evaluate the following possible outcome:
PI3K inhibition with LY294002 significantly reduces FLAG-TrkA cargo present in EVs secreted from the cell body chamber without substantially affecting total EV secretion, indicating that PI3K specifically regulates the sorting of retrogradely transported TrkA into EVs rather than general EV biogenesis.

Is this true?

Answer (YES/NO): YES